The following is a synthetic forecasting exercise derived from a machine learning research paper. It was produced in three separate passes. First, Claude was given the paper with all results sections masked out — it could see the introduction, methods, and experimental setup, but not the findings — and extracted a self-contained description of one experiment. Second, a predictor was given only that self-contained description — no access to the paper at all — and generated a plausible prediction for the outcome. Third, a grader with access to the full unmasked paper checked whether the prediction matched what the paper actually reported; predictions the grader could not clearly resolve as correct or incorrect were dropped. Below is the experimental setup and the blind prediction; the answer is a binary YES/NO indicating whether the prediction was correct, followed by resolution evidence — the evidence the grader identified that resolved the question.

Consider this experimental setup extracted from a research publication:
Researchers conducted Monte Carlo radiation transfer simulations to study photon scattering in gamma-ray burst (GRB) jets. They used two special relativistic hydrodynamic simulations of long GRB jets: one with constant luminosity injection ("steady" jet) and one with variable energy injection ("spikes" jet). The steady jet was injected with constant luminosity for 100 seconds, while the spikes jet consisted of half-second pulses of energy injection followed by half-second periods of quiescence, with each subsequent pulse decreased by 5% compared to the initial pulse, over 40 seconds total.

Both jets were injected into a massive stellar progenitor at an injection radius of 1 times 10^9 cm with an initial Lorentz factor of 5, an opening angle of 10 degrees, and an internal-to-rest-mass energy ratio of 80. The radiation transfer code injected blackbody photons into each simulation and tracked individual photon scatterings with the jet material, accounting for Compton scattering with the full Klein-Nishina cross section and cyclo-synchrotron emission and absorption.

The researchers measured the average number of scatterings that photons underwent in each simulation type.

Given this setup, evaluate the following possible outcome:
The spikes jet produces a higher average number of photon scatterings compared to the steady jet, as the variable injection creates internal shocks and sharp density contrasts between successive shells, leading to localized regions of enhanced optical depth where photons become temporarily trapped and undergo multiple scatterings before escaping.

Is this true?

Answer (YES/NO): YES